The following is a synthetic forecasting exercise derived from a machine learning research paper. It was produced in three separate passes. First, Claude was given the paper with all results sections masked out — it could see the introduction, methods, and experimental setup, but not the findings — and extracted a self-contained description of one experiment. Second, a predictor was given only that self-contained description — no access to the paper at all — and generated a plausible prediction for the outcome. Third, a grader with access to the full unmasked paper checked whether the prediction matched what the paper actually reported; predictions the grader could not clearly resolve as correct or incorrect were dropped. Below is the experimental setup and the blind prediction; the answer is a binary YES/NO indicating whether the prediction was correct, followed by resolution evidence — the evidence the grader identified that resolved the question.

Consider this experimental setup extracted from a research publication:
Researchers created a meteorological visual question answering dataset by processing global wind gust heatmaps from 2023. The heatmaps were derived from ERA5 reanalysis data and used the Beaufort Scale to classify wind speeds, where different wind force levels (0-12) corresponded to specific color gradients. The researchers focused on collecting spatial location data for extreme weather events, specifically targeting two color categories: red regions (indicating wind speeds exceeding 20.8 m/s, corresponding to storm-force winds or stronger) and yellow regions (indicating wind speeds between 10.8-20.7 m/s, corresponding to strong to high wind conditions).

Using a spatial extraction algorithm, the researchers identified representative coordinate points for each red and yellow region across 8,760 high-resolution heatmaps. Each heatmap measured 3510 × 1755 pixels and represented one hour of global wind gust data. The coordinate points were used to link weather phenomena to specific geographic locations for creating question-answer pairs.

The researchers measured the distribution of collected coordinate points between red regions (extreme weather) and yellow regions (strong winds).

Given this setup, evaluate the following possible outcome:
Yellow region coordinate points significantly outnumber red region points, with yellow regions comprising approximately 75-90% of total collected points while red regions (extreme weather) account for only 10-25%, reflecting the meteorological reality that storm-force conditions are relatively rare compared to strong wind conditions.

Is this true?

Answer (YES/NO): NO